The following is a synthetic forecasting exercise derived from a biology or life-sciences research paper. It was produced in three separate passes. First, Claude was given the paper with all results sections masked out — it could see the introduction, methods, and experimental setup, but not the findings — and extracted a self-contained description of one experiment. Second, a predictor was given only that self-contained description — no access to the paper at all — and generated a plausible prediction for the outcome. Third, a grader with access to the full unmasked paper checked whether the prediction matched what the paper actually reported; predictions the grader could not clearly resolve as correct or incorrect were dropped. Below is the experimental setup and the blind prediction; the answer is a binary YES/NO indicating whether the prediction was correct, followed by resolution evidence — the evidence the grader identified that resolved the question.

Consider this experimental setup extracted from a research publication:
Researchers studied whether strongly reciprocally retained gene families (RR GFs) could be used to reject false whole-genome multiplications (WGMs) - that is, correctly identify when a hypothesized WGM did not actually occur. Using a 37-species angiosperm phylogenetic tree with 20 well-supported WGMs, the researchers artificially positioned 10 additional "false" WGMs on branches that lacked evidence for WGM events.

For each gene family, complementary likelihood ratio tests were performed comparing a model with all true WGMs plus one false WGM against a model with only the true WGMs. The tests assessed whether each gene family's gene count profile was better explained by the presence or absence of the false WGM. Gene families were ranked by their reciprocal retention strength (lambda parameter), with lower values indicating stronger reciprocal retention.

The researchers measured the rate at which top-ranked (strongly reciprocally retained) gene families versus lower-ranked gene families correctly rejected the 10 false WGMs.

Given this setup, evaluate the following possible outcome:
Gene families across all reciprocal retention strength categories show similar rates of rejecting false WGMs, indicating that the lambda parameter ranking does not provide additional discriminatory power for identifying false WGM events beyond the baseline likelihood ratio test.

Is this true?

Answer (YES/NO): NO